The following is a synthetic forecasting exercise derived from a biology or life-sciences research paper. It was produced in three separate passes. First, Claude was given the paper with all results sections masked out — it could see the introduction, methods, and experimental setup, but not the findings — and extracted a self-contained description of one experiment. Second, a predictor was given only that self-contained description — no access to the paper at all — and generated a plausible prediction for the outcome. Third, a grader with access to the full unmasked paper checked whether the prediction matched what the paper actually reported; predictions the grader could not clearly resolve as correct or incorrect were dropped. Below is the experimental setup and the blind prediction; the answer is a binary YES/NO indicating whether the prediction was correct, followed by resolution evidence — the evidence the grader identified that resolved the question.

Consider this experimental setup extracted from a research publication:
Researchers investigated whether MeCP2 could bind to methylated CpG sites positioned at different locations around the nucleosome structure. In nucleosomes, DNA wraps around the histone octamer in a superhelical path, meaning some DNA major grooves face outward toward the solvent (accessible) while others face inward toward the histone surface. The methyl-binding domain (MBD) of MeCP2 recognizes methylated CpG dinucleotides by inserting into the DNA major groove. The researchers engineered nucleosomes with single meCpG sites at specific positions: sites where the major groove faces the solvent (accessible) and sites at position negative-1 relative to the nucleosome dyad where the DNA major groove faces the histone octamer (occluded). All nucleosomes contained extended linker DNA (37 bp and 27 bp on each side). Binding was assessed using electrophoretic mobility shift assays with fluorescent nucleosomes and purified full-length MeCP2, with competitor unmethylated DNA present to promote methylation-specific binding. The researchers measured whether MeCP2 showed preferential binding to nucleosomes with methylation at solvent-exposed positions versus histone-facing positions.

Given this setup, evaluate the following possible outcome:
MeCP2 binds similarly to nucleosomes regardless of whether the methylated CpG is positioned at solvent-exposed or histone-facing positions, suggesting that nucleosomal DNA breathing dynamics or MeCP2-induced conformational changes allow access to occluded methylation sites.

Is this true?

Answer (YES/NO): YES